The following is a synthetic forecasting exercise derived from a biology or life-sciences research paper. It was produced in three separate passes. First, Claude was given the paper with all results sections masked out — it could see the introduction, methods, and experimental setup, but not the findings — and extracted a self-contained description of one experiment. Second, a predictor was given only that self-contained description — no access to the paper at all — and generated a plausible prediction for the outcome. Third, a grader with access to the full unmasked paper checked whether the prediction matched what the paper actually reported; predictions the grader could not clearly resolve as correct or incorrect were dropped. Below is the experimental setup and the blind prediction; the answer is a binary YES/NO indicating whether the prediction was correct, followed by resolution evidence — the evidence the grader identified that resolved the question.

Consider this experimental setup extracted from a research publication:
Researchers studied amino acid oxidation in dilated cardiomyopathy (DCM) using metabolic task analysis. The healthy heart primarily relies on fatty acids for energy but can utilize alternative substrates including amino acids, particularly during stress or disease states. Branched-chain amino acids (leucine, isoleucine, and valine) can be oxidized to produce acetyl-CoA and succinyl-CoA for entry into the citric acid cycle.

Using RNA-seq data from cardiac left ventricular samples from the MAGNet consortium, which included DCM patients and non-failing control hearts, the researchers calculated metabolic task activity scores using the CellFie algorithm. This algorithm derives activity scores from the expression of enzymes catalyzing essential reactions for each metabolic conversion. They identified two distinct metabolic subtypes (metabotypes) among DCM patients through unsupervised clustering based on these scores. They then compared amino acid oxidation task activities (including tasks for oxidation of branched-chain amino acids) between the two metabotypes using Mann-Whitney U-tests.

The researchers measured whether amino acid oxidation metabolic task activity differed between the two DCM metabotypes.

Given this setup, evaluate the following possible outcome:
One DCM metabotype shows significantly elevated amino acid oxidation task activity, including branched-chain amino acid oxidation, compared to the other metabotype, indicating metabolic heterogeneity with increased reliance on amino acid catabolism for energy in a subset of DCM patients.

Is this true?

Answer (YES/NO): NO